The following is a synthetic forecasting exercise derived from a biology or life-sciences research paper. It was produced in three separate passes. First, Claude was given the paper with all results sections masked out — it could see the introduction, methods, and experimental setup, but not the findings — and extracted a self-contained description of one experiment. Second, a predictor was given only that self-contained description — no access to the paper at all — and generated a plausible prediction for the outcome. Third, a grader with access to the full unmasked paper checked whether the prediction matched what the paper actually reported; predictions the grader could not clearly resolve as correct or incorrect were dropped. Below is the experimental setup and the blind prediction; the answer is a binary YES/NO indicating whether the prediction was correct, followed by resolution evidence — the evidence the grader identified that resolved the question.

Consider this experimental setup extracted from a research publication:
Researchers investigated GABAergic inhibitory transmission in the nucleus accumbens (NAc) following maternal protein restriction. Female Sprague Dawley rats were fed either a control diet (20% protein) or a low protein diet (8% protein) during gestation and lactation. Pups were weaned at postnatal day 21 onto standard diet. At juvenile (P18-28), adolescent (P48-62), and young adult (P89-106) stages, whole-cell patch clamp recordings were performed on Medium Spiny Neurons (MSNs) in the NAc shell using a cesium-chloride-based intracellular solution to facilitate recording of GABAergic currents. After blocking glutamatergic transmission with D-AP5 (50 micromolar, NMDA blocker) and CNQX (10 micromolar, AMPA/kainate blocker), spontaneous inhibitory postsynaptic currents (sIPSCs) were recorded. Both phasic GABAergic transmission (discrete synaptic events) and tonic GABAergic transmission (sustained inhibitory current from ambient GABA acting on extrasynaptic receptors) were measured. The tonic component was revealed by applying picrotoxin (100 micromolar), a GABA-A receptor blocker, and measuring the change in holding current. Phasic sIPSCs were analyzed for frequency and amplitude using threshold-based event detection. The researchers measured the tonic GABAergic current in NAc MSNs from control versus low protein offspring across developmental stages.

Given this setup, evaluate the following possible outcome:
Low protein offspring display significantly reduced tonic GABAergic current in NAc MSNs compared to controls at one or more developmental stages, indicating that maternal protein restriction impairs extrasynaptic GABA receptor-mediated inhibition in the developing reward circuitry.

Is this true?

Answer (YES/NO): NO